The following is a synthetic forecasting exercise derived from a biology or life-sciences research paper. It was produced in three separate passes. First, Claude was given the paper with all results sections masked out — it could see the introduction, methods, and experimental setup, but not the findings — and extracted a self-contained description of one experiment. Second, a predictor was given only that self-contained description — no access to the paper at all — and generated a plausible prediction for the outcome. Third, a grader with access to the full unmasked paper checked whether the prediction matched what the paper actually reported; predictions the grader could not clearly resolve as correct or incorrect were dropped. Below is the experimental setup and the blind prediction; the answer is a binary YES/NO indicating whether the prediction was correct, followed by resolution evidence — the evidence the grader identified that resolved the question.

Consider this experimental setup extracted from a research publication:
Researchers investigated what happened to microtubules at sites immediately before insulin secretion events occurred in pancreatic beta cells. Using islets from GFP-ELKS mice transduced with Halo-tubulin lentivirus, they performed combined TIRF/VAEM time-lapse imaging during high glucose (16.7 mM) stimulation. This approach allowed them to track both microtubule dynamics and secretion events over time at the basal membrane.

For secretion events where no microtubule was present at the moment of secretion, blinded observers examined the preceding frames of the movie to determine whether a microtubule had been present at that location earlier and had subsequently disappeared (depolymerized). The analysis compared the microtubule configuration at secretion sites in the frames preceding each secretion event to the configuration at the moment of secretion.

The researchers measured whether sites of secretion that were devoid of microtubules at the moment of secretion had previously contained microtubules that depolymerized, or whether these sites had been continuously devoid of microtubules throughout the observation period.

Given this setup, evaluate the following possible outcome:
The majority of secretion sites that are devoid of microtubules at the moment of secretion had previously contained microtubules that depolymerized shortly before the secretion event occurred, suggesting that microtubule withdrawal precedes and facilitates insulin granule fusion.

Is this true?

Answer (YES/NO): NO